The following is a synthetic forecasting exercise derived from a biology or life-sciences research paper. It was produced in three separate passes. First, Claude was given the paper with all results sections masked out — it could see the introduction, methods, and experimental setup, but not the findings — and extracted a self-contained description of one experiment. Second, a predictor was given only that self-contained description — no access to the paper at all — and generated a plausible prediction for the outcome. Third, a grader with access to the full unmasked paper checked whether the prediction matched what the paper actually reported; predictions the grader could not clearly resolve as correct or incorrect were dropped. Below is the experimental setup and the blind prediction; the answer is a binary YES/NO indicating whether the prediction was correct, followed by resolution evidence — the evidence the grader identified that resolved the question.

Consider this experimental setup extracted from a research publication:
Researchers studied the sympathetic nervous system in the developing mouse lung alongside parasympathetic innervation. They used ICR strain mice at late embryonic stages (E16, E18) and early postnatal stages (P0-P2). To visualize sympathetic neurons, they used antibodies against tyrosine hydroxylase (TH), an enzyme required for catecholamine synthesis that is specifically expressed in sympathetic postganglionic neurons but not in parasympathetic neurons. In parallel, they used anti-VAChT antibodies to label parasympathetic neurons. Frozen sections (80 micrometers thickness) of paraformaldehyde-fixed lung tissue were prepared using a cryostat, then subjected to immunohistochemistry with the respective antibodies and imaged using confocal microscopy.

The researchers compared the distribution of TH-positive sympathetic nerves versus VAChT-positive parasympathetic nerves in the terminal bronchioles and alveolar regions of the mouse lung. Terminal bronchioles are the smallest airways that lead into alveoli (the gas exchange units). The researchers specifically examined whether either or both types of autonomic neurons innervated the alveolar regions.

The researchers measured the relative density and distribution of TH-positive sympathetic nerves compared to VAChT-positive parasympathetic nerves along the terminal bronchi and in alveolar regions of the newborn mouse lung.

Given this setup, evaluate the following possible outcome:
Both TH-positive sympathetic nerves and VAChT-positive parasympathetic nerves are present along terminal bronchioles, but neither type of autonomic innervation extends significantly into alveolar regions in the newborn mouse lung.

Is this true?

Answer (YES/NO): YES